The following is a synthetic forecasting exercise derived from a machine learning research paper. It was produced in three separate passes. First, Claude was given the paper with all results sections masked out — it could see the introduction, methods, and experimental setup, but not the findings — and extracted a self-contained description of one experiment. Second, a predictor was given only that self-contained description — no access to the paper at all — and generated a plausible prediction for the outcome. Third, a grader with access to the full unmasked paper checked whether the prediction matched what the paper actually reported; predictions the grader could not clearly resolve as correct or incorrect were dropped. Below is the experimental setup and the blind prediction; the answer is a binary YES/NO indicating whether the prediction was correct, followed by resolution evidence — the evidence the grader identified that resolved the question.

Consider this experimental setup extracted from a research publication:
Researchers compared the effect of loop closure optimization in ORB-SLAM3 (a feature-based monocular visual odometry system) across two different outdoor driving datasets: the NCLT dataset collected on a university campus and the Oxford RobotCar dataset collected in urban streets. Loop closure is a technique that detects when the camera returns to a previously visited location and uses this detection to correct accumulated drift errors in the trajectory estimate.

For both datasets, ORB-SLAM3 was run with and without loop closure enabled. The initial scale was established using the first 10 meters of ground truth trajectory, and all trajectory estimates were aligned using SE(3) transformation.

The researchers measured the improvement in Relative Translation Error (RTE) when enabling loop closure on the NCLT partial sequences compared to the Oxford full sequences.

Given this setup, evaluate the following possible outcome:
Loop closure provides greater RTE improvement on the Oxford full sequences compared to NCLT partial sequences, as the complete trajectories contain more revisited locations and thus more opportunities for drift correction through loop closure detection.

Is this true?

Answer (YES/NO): YES